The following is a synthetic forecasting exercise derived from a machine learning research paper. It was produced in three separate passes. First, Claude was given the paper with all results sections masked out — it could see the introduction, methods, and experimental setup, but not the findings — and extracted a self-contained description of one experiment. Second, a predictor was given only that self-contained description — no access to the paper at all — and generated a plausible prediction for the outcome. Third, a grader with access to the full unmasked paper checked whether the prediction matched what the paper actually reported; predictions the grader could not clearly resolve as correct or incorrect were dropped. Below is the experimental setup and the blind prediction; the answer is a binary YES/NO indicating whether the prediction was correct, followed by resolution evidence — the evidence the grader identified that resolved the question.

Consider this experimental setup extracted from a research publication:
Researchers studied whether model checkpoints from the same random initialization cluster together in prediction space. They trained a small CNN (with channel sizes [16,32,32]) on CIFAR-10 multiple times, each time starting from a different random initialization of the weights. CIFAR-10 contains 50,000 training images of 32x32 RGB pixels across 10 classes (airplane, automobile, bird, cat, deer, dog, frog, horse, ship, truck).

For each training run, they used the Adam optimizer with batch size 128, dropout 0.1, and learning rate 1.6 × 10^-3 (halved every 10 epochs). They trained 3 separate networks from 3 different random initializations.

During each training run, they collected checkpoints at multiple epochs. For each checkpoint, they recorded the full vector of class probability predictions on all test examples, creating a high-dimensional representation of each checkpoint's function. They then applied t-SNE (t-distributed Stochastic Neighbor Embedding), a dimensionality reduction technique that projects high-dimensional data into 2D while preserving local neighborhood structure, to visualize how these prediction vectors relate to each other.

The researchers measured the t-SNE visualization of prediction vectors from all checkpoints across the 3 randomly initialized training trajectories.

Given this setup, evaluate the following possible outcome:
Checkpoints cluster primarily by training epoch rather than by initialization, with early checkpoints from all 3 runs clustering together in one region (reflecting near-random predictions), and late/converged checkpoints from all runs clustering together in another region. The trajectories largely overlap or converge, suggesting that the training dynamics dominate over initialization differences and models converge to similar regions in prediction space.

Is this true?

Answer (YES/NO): NO